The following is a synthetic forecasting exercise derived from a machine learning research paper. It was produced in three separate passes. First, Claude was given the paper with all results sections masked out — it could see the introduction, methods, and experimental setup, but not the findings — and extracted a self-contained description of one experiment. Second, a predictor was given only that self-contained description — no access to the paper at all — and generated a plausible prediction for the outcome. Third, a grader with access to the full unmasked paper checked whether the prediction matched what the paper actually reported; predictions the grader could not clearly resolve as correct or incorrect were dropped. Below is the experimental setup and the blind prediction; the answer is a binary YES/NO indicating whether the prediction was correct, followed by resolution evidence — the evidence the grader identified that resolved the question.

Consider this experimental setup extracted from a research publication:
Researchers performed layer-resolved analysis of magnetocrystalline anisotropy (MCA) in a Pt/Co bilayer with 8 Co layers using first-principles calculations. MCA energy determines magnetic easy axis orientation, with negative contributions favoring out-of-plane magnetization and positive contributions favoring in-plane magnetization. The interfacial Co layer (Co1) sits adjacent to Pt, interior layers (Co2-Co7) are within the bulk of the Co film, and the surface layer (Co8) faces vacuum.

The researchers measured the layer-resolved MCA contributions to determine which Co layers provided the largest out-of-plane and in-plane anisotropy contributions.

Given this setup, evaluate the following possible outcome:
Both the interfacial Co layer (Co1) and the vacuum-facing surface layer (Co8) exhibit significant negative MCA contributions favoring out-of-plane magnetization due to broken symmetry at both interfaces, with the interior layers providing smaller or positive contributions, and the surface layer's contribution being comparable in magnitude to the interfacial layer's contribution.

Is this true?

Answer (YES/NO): NO